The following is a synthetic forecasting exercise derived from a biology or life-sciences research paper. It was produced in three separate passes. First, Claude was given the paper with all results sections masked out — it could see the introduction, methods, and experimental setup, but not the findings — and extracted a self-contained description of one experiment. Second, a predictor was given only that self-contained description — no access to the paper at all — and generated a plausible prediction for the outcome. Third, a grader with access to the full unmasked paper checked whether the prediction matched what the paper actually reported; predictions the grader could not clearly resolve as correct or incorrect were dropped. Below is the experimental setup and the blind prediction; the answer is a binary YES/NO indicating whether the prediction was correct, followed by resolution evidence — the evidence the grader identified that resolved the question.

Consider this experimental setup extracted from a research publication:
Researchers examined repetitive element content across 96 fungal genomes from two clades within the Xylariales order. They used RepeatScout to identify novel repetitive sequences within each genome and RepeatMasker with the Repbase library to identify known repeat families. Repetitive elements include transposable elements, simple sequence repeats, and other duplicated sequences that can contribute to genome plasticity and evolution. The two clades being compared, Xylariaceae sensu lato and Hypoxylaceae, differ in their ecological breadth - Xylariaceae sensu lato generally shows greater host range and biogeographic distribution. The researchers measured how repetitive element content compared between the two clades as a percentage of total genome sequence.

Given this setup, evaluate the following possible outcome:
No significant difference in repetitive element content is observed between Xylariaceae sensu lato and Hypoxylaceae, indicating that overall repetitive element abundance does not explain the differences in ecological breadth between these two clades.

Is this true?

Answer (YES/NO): NO